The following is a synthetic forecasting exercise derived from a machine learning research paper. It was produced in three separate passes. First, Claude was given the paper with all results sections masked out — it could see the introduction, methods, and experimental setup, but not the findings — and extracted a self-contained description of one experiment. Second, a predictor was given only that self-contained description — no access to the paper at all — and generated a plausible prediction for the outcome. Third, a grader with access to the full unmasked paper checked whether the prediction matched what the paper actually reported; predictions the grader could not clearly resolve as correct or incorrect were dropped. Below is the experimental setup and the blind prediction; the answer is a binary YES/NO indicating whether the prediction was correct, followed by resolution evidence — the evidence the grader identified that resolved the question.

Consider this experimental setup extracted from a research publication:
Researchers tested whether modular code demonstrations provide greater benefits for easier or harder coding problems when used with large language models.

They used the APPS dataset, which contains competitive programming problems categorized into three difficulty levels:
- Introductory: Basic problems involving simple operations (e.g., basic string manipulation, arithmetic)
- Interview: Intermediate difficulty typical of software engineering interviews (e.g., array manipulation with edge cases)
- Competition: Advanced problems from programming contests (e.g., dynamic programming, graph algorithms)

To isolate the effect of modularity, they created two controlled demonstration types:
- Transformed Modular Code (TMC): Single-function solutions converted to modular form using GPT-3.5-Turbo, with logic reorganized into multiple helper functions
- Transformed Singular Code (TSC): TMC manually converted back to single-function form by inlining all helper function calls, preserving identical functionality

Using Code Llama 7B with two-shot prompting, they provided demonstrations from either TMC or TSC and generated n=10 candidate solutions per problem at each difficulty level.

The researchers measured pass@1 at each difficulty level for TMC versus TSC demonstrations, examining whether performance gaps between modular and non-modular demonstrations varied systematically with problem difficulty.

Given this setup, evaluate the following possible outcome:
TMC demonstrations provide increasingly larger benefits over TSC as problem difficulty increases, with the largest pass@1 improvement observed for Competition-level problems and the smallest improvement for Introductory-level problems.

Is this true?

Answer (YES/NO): NO